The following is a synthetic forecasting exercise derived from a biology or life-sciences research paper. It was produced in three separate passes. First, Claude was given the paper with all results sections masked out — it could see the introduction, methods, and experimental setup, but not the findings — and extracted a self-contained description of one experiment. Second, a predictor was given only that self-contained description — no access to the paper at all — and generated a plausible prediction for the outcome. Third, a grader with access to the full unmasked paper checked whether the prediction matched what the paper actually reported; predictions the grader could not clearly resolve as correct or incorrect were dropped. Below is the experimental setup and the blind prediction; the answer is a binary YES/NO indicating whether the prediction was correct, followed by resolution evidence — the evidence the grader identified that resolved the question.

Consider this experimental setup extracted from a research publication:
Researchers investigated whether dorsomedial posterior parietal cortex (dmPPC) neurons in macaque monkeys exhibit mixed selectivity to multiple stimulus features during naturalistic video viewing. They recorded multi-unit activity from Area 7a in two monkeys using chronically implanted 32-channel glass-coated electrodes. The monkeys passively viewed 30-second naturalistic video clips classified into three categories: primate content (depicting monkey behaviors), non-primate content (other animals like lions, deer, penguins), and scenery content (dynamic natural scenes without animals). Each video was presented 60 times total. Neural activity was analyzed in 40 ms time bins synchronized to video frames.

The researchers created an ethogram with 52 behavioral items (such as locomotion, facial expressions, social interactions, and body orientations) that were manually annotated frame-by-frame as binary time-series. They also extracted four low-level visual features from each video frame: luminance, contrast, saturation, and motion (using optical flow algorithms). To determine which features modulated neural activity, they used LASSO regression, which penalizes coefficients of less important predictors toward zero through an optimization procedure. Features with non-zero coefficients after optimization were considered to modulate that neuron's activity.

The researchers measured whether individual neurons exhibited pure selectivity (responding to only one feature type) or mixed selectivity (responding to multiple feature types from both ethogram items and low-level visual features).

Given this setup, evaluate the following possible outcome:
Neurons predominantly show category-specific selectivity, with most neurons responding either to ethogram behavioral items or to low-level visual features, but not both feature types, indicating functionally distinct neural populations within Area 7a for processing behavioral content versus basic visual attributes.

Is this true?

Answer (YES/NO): NO